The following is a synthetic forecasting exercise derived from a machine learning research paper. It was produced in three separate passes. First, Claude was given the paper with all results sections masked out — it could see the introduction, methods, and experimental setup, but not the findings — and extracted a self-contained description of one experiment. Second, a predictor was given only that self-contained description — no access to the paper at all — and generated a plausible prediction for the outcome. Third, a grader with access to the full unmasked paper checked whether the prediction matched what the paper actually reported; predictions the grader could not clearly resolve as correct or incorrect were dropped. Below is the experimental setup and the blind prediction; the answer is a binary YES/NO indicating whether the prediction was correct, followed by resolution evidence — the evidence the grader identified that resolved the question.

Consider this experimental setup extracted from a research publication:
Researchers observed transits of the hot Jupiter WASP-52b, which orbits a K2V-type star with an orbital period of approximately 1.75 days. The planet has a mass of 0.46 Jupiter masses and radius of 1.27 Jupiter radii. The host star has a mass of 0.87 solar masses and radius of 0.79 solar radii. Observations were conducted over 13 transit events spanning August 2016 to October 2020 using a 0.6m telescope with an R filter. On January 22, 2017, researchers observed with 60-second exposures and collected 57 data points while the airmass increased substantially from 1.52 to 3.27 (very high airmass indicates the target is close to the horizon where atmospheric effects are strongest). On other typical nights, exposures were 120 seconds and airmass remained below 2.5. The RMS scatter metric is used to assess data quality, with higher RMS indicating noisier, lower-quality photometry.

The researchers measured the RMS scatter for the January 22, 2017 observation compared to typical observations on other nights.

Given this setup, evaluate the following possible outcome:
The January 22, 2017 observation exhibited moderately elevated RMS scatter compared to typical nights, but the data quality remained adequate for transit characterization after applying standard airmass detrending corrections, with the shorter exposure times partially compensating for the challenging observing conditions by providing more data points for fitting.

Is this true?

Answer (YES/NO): NO